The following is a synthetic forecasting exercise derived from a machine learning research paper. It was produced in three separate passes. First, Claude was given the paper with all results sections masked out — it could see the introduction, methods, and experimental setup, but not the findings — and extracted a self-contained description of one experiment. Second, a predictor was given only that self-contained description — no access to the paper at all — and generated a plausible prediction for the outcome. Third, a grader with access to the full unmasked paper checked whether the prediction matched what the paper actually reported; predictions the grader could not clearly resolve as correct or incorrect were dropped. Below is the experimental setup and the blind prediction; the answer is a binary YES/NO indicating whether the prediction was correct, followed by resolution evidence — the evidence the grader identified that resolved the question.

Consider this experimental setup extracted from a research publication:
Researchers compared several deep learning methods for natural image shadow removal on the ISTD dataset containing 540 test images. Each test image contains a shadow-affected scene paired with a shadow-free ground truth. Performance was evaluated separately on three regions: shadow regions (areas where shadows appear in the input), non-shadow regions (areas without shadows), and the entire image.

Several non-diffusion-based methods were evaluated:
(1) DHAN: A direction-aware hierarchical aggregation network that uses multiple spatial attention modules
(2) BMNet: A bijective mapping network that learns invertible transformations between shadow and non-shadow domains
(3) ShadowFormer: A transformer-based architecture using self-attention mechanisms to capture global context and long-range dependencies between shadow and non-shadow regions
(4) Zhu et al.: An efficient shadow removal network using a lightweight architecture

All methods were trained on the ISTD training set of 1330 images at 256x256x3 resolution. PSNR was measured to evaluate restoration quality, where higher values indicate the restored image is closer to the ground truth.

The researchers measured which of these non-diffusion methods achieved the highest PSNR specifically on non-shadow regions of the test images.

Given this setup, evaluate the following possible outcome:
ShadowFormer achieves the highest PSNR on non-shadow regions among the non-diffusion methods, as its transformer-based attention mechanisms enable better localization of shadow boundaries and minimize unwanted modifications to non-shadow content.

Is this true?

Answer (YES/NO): YES